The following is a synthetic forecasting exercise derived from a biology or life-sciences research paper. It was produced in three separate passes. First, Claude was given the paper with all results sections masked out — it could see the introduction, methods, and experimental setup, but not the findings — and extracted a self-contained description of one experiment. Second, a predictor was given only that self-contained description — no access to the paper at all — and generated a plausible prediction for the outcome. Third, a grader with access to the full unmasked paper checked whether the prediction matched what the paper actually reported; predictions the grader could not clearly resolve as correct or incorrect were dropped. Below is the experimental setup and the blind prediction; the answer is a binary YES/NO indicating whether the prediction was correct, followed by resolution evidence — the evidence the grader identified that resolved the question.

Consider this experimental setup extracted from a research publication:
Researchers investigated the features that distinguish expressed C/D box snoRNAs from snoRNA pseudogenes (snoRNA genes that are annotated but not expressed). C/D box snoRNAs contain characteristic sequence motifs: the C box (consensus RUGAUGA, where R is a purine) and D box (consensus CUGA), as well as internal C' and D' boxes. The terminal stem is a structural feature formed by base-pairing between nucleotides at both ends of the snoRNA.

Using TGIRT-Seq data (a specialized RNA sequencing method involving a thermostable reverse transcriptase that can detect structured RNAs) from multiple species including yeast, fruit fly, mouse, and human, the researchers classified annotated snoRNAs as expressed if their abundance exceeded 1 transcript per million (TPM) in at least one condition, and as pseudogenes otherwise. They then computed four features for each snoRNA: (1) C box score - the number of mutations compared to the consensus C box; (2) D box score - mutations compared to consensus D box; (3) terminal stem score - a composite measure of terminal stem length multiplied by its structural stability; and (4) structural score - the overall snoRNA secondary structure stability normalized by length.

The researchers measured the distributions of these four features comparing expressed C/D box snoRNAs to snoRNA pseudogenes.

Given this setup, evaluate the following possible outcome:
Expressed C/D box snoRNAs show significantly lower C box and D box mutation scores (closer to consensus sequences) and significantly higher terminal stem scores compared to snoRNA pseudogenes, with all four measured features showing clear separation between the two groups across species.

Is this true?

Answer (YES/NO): NO